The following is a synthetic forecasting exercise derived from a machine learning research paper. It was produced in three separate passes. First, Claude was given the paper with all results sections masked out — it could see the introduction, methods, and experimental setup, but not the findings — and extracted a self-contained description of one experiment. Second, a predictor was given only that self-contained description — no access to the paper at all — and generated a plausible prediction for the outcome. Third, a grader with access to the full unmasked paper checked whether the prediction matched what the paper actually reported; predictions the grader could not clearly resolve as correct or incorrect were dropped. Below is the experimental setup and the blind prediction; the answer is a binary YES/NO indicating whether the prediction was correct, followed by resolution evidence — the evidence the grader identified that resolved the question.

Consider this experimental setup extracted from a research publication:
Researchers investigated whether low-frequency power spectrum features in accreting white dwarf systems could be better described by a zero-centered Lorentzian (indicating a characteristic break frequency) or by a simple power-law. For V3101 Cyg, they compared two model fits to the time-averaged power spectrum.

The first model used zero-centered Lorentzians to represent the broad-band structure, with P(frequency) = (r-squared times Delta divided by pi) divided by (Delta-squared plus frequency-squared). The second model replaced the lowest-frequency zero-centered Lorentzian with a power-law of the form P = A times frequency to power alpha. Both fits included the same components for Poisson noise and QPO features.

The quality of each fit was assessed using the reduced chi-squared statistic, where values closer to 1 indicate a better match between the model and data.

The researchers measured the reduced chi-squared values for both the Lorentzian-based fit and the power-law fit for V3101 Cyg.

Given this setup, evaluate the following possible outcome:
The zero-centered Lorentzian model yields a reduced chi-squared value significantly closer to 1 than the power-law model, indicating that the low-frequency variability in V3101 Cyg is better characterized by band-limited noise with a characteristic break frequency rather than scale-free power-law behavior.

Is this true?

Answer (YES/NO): NO